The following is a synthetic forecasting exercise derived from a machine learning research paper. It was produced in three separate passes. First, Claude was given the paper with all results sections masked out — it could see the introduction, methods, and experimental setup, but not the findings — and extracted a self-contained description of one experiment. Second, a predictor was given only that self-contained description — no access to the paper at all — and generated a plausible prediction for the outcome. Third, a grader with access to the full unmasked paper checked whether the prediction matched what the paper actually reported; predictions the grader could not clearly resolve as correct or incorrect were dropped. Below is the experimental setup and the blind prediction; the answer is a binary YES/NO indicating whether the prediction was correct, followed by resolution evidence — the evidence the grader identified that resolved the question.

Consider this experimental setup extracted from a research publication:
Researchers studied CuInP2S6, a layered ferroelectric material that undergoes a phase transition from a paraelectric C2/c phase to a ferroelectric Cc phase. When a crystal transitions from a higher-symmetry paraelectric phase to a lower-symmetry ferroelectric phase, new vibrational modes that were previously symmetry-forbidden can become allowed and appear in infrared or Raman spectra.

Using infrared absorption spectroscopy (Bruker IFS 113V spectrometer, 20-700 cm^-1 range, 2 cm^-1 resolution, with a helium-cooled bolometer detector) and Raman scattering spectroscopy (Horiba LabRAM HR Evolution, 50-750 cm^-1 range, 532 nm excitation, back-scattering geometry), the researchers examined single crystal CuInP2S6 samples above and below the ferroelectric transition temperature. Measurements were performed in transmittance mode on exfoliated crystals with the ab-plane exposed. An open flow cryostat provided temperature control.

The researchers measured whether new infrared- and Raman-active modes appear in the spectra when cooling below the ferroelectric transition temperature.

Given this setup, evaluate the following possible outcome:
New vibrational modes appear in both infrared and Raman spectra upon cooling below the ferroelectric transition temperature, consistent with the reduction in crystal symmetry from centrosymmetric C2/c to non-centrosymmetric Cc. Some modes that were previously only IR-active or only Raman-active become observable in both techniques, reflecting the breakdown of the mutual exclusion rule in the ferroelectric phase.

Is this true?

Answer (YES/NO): YES